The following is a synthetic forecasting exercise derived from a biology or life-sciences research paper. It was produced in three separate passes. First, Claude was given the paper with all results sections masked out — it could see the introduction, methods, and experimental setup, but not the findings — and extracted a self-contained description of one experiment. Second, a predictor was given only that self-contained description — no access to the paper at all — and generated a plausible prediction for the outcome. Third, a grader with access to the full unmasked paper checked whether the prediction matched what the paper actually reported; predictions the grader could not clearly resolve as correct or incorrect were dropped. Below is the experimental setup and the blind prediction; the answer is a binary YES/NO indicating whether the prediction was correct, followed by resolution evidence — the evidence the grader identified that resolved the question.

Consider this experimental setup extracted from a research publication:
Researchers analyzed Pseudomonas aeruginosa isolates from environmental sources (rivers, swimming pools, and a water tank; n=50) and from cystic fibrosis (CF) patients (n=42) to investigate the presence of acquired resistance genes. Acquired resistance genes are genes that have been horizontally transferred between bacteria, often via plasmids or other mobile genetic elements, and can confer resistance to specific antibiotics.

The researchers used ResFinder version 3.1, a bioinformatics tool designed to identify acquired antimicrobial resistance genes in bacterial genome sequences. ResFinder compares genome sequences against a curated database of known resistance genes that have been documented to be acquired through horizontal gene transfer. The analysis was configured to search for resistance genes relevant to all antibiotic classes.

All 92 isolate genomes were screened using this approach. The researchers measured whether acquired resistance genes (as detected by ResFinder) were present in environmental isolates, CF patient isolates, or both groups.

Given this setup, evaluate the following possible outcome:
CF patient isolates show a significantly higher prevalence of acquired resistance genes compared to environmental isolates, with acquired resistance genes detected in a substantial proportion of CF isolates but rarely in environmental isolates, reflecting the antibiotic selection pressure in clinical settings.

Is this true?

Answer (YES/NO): NO